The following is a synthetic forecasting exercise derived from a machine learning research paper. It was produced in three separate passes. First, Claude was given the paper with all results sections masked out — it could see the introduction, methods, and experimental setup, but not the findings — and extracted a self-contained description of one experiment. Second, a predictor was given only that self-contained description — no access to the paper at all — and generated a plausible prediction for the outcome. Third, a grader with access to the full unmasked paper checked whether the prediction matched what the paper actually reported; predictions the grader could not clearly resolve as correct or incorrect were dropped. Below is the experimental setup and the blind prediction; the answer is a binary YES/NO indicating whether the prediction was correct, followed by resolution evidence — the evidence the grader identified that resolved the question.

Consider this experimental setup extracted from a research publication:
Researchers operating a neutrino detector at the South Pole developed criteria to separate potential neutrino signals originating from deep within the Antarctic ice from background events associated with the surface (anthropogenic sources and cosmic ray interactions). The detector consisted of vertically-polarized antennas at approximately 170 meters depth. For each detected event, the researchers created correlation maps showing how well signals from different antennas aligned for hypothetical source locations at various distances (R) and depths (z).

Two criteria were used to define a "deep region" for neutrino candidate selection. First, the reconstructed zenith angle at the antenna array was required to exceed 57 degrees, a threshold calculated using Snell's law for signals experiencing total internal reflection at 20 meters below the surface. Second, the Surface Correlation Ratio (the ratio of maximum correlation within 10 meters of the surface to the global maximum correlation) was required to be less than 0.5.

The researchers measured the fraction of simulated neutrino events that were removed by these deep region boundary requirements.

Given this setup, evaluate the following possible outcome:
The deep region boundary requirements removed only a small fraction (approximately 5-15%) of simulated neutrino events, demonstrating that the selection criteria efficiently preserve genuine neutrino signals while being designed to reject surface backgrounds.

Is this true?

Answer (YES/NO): NO